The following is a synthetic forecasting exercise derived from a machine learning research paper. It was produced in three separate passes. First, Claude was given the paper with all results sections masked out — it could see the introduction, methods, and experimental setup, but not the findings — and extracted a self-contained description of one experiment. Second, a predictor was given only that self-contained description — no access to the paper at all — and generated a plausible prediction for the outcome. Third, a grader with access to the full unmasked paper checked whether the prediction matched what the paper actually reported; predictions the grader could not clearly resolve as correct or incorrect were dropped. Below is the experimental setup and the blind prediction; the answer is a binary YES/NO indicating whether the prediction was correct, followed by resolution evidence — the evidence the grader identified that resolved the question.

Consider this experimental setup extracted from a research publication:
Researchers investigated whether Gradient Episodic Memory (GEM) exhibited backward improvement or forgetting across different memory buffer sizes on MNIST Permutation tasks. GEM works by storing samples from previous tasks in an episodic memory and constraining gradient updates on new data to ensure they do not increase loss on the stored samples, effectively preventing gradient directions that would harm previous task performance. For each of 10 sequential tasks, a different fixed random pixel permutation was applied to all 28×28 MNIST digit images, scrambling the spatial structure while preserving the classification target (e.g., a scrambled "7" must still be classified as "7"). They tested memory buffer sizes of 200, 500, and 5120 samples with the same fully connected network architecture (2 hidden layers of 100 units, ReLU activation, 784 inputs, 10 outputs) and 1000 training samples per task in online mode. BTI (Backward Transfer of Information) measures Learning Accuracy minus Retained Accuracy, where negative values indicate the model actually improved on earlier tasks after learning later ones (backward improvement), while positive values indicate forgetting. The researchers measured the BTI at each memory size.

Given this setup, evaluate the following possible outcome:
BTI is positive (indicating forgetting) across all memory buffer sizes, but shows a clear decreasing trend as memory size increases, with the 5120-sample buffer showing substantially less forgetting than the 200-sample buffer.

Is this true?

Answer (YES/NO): NO